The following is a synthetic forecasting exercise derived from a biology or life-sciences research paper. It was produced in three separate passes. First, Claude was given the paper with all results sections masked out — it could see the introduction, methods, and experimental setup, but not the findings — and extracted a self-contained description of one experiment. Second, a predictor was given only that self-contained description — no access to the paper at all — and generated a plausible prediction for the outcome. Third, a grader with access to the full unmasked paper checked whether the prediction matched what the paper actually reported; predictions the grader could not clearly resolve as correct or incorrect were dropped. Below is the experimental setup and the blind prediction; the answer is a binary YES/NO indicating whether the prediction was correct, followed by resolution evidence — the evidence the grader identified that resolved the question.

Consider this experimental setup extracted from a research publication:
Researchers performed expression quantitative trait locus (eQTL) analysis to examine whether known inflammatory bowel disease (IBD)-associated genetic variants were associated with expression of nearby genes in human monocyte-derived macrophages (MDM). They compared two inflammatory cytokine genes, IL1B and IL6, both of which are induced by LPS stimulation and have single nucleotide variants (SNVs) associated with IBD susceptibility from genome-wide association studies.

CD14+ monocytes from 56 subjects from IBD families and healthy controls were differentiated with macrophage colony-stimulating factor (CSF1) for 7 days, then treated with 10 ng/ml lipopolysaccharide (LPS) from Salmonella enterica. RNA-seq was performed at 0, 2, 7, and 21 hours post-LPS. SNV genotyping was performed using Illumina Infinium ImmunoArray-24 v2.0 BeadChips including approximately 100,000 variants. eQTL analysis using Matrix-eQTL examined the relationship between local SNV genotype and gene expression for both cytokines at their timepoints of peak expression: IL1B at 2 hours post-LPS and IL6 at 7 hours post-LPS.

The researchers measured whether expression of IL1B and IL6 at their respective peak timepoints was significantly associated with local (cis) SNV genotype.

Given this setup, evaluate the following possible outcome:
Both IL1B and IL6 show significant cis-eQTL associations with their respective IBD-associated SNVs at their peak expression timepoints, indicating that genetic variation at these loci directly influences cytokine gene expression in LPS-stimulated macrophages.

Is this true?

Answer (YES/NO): NO